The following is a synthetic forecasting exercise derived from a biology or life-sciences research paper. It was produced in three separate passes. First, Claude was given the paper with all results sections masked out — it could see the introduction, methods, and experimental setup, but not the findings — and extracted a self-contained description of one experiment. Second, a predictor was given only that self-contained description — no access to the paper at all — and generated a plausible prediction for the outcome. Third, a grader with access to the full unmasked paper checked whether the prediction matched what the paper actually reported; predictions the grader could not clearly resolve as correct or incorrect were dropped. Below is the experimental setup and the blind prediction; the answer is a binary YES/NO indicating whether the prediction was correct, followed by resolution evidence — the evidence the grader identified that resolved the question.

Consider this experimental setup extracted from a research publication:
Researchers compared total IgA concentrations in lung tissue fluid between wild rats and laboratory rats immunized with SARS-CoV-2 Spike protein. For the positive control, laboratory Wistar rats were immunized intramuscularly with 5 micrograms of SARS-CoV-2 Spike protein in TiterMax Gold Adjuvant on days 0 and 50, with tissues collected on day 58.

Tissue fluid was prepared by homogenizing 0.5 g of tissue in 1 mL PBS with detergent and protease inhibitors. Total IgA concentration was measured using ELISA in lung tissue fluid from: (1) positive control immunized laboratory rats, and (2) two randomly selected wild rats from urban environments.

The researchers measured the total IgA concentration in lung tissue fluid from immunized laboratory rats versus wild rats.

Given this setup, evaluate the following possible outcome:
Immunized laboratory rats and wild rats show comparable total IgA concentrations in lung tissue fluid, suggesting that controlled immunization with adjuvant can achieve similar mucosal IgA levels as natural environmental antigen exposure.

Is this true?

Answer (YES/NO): NO